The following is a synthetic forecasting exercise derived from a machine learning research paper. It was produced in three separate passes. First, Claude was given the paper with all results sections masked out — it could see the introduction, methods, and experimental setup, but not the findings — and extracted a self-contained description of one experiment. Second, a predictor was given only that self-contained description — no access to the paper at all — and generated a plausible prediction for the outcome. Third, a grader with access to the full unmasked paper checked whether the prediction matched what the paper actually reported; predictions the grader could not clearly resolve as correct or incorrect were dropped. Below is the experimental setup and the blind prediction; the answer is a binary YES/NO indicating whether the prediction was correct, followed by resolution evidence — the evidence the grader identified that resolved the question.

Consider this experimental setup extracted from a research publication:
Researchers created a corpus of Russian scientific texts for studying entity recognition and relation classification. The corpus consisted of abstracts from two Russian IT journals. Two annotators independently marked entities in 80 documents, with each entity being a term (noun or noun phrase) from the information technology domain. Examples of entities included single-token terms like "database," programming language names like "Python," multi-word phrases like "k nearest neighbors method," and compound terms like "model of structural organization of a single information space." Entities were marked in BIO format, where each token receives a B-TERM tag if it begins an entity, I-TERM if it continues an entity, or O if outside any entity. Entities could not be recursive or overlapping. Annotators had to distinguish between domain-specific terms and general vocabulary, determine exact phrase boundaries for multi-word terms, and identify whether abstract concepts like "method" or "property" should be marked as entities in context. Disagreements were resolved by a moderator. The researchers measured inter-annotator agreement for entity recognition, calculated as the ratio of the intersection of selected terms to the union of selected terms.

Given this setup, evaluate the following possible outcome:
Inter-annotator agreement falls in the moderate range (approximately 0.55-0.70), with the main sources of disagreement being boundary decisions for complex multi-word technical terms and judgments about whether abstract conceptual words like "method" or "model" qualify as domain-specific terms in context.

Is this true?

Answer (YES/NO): NO